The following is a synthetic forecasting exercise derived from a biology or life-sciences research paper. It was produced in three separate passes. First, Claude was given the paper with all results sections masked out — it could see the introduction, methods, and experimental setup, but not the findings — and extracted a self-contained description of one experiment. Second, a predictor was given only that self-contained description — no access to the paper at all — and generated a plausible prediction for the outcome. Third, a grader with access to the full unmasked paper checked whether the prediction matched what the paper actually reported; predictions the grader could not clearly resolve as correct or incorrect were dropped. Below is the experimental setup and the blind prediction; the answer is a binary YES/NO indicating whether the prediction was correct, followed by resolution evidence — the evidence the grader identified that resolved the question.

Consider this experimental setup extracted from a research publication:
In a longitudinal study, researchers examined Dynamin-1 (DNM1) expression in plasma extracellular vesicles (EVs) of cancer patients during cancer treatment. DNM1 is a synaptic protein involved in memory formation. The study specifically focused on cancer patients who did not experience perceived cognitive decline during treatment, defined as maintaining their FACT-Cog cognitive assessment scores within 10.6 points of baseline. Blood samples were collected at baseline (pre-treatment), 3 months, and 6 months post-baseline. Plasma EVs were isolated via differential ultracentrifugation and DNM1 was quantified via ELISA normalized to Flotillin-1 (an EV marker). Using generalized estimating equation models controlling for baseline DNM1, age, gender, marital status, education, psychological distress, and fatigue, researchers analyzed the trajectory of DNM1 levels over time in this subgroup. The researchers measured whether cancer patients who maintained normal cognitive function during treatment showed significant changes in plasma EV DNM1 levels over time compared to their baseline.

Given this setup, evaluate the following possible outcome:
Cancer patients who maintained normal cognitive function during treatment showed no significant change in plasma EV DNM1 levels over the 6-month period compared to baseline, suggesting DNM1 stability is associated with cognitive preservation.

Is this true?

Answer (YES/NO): YES